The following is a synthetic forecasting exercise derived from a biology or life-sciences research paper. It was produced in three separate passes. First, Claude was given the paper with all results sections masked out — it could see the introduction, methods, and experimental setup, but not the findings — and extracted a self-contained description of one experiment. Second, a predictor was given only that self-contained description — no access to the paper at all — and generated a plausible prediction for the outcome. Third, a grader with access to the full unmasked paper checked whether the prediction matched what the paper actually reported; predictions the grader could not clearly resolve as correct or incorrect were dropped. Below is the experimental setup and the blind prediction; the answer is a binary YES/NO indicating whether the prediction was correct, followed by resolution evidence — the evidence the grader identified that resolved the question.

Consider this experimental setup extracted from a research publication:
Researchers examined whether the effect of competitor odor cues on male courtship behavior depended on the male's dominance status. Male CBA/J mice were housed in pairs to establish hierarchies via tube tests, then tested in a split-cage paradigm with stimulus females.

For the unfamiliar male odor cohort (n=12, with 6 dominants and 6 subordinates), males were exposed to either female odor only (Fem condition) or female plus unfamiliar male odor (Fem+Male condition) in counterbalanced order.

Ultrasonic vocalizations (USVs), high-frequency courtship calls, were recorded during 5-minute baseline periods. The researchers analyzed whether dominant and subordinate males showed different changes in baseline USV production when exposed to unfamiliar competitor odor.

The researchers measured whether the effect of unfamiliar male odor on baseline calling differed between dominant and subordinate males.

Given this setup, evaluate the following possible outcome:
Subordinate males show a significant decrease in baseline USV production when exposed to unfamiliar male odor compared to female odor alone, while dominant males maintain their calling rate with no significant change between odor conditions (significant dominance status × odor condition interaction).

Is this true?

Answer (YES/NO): NO